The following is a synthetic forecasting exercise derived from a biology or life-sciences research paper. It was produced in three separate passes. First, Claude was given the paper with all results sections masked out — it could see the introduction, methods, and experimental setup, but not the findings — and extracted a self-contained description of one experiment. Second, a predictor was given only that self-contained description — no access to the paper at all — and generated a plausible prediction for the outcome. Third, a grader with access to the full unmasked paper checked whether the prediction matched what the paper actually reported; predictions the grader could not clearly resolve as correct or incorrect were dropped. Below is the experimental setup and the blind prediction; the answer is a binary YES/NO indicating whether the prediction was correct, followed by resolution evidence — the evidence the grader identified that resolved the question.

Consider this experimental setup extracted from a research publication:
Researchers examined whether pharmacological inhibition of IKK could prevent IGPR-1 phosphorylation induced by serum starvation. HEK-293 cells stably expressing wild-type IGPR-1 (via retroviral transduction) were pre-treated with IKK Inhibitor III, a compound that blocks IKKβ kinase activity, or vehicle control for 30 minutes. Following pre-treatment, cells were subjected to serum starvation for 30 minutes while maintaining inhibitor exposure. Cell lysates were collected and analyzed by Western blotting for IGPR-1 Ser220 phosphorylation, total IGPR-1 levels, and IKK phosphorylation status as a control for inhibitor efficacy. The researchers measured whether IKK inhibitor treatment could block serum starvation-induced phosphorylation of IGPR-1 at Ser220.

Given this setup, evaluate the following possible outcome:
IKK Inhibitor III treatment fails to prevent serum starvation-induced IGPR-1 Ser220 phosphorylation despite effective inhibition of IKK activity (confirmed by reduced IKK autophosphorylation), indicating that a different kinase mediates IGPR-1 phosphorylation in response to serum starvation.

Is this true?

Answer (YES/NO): NO